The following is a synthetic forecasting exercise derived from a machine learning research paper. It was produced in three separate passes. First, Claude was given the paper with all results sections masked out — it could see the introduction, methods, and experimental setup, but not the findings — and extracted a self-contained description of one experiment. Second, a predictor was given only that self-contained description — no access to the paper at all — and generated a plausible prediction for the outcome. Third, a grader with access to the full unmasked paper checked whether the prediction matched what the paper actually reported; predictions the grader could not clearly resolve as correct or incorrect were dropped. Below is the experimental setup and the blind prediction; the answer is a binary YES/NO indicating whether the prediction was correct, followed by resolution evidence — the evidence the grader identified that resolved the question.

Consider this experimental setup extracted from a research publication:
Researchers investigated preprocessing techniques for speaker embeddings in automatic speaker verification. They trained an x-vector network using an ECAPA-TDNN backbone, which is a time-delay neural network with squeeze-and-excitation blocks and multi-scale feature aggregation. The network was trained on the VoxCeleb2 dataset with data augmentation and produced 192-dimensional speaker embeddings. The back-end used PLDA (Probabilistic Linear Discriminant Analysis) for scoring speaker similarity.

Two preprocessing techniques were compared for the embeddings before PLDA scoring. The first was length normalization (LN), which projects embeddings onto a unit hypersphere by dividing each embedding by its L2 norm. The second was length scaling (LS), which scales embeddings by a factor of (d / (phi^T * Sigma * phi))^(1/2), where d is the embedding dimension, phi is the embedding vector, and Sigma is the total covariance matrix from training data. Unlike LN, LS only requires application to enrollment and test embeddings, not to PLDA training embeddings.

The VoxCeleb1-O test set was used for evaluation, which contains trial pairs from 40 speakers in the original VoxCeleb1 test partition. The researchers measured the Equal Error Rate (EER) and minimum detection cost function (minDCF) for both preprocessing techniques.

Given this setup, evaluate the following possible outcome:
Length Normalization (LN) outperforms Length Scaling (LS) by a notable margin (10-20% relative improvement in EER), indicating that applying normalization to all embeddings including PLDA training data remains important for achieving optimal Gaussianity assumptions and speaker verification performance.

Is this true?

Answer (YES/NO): NO